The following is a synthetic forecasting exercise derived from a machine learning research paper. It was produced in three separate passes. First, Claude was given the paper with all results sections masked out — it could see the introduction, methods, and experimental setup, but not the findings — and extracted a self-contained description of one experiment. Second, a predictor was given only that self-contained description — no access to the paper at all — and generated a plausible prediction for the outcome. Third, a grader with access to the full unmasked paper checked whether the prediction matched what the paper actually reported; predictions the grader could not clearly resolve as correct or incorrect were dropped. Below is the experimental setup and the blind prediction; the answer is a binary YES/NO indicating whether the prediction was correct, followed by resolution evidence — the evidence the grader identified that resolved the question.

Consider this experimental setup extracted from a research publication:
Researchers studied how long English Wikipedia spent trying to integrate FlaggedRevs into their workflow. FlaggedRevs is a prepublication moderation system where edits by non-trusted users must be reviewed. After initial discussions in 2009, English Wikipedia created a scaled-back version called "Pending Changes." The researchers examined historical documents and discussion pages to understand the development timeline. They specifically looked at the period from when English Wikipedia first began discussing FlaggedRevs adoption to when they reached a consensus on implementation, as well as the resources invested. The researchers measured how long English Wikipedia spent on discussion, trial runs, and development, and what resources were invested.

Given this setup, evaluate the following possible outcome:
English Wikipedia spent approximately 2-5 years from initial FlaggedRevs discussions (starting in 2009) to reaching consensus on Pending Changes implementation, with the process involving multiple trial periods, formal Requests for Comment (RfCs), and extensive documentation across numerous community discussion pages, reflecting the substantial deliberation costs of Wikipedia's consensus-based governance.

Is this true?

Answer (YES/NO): NO